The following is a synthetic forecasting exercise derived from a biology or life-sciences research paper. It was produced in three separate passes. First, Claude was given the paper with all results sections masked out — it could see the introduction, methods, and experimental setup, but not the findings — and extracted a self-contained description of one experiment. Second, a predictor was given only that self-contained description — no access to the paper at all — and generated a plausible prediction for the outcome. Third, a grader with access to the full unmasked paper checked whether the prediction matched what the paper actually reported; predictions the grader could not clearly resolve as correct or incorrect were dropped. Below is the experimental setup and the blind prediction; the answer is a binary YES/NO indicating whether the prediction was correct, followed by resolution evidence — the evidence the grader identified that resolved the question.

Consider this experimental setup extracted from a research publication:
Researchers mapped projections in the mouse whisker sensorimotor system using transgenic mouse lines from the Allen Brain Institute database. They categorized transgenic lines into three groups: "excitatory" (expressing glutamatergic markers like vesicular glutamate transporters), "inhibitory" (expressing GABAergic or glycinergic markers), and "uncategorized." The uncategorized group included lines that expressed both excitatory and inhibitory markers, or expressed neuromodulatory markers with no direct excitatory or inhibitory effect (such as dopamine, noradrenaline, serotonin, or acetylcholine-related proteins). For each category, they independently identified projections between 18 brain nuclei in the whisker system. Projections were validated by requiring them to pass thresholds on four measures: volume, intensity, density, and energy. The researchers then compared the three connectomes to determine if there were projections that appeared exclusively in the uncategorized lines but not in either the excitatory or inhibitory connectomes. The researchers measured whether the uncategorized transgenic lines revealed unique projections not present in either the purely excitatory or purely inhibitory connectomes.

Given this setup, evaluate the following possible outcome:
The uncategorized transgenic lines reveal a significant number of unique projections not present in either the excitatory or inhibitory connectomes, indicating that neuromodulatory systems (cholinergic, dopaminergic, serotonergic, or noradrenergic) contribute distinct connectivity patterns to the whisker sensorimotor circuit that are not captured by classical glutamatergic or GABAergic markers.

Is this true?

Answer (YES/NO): YES